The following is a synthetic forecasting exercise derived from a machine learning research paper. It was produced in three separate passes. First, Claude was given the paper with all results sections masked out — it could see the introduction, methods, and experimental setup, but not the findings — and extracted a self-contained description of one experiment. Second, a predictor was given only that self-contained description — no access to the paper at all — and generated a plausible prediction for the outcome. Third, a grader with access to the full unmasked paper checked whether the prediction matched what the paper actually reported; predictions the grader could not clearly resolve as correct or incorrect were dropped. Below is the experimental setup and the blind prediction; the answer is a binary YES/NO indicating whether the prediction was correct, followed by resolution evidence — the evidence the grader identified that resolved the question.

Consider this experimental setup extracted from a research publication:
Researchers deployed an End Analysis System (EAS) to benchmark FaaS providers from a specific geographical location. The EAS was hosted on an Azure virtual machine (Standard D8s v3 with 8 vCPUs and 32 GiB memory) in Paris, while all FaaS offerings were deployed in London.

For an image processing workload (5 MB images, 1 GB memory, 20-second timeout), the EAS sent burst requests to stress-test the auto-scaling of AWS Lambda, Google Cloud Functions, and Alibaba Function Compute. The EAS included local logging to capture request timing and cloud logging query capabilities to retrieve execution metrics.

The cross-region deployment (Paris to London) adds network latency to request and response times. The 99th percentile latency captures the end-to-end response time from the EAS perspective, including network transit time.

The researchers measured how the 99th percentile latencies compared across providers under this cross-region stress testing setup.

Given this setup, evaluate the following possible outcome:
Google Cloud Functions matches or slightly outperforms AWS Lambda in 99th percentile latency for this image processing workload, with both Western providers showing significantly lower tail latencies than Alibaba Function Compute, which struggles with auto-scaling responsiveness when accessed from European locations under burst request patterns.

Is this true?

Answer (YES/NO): NO